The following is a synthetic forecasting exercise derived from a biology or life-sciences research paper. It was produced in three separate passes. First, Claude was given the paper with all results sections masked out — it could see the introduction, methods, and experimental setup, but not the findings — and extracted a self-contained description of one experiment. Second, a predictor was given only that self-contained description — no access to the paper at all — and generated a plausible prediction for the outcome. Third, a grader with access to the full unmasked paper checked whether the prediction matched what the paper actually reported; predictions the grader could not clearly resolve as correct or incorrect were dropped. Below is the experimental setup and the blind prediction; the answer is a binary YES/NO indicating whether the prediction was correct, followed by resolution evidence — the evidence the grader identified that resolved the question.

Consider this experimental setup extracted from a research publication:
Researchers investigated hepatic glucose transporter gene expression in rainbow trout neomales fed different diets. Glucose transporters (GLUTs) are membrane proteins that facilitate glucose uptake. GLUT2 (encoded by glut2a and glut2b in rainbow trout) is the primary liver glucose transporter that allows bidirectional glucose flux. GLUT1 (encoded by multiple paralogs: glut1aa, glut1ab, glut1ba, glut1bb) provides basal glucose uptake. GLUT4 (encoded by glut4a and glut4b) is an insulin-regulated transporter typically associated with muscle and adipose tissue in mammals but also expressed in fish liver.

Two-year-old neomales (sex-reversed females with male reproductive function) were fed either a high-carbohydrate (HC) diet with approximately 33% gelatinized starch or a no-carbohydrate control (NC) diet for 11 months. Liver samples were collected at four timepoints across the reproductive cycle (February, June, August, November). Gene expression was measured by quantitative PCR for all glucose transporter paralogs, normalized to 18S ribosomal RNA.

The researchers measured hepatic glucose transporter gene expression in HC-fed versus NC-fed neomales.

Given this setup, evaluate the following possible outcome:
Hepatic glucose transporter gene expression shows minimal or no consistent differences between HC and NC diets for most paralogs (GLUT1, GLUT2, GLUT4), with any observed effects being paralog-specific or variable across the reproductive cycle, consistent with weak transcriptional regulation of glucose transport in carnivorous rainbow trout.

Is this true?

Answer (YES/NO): YES